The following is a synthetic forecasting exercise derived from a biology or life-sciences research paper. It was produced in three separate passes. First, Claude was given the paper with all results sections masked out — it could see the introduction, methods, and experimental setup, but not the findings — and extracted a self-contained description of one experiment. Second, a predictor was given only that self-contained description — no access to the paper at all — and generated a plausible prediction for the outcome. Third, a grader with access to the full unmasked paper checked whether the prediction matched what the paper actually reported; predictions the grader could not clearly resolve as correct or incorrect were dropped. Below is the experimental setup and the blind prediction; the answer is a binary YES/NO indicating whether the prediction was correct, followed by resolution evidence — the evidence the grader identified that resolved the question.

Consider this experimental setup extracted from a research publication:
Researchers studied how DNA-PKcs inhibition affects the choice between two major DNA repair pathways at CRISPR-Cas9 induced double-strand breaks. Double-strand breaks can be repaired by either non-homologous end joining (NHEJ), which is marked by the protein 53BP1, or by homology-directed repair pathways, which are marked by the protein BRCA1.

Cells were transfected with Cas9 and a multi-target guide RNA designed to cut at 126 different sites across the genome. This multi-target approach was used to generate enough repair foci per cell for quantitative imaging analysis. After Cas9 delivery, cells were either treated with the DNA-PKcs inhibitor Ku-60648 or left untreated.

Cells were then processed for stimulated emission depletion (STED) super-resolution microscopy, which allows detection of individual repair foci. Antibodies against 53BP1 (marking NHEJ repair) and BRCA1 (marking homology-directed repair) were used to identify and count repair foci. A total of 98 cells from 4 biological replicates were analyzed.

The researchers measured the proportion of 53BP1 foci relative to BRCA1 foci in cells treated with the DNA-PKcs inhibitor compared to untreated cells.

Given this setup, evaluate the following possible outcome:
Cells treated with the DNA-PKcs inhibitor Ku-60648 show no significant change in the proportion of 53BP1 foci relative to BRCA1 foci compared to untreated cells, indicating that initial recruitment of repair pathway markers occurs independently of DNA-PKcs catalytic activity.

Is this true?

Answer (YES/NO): NO